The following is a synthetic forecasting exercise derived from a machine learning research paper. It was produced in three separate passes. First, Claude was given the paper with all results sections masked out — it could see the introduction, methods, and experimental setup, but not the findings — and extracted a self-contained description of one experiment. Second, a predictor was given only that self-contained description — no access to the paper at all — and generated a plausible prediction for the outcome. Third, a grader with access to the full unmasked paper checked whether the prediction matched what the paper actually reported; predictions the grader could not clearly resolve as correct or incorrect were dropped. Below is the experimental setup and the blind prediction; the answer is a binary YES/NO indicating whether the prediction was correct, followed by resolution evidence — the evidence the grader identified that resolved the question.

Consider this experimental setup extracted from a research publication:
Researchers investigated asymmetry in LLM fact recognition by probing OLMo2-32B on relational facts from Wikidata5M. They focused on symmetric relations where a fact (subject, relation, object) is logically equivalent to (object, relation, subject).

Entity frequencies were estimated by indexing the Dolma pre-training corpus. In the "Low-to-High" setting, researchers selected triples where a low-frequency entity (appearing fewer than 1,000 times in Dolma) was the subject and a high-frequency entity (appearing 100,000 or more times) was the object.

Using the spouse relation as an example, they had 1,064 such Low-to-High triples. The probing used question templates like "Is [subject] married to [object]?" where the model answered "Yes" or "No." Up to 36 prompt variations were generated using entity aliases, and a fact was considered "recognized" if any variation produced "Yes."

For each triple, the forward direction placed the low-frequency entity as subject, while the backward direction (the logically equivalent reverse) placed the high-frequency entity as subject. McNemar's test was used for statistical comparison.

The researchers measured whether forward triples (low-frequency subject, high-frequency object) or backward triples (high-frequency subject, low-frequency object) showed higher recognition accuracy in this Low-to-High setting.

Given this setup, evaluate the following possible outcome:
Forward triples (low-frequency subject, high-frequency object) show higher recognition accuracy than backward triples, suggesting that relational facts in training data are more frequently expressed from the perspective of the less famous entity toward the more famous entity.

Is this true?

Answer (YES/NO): NO